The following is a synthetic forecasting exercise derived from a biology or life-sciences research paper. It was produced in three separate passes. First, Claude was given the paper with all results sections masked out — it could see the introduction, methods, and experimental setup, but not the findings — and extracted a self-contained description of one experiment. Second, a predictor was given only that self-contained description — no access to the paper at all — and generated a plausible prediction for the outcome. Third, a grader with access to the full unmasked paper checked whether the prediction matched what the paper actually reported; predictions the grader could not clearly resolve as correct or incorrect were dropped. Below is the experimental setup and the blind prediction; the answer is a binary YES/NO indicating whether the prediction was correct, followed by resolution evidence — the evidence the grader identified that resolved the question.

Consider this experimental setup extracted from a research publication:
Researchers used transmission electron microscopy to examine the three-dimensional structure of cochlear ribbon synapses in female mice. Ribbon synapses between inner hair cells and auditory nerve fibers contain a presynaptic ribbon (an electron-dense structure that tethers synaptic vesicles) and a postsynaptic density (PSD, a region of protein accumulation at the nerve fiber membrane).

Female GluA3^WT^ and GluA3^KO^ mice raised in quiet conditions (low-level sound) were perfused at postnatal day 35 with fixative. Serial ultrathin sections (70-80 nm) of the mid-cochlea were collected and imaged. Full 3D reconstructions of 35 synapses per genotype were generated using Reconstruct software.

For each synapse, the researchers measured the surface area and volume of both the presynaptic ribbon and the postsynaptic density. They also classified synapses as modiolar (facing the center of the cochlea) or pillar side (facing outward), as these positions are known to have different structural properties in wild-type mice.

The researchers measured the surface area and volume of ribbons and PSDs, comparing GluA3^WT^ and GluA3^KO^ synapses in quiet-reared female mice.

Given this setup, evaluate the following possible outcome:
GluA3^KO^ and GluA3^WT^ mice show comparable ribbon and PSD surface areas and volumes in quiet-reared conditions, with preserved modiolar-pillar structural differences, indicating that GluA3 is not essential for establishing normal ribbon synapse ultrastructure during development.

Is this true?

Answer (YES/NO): NO